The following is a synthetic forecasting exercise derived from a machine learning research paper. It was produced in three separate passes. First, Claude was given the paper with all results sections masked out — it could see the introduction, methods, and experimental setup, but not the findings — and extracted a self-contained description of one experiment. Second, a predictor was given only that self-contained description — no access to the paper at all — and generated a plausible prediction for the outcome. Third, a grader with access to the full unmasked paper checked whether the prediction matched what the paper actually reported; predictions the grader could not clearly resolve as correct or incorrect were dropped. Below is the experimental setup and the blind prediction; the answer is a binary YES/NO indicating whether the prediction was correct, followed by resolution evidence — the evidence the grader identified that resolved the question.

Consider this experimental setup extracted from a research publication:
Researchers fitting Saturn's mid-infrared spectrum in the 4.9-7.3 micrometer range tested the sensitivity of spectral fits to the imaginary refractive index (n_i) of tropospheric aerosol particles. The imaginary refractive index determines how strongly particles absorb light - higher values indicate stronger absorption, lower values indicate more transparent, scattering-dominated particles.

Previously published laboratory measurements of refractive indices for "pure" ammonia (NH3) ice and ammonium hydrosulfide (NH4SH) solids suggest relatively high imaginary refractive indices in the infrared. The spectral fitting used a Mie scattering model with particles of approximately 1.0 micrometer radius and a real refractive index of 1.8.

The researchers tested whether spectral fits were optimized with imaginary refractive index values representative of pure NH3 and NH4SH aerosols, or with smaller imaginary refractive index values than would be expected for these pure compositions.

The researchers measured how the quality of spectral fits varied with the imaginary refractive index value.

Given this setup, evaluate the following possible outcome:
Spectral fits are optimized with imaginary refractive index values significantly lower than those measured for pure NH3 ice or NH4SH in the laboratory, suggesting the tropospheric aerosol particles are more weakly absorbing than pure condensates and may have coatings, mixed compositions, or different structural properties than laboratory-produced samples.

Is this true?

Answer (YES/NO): YES